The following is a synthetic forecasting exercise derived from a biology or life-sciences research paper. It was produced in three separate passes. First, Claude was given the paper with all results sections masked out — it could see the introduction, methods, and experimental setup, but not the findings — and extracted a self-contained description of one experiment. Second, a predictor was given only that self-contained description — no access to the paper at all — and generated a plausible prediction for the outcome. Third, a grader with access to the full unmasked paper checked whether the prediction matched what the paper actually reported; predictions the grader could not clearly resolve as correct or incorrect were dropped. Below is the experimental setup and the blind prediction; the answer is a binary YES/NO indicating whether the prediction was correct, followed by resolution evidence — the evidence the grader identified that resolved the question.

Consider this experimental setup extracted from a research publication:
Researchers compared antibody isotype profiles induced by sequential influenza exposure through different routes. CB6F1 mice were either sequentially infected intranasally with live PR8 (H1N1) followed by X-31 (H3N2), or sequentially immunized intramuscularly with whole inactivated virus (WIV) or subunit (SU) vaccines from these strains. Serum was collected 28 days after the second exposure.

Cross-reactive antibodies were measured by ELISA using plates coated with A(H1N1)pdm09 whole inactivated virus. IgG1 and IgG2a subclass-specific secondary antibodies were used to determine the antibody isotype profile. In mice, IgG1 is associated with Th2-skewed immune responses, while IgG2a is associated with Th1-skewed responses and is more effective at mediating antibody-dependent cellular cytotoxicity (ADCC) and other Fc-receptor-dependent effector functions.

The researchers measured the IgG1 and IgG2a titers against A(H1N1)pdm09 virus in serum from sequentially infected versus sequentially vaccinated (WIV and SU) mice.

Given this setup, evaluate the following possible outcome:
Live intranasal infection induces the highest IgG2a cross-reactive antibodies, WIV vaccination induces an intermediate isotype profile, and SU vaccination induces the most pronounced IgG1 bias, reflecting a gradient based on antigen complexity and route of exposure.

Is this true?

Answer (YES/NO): YES